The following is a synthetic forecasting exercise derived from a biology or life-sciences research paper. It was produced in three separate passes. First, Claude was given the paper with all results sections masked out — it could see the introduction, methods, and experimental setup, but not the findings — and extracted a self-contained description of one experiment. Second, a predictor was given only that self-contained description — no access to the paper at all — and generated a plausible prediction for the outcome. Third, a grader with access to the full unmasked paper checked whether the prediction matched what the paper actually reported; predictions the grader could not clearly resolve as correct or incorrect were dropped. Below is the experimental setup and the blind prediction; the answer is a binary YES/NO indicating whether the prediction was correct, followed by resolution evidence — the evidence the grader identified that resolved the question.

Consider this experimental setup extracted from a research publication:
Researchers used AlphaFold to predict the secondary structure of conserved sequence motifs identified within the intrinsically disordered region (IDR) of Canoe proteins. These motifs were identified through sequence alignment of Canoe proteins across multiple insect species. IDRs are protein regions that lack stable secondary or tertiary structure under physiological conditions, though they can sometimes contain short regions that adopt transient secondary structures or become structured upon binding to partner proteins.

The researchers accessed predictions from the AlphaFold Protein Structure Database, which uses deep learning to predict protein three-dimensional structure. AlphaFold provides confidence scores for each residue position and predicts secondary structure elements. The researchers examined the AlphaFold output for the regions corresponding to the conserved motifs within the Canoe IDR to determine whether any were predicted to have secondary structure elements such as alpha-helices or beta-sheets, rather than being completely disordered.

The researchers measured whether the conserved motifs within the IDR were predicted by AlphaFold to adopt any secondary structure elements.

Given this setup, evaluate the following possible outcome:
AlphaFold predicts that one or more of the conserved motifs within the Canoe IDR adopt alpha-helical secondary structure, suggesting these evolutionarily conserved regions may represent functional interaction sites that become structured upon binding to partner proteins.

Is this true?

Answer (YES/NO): YES